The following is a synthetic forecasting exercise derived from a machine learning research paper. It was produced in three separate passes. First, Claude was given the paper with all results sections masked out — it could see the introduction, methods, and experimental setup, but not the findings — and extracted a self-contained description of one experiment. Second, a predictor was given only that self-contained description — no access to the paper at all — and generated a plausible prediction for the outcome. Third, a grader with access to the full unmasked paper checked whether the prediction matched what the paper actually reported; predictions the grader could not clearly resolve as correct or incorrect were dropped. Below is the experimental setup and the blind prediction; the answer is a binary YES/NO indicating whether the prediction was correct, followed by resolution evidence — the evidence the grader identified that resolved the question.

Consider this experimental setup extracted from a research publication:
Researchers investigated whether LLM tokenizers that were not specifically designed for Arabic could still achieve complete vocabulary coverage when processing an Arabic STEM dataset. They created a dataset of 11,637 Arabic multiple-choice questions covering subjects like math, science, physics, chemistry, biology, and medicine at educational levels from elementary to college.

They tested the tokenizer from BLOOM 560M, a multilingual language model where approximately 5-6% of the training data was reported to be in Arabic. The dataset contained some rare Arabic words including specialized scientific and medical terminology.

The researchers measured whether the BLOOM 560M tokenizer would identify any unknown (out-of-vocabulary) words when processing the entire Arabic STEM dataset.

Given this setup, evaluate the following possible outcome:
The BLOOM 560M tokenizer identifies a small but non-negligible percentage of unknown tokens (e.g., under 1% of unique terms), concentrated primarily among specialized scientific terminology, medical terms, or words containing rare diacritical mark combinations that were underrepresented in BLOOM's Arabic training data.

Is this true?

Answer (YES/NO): NO